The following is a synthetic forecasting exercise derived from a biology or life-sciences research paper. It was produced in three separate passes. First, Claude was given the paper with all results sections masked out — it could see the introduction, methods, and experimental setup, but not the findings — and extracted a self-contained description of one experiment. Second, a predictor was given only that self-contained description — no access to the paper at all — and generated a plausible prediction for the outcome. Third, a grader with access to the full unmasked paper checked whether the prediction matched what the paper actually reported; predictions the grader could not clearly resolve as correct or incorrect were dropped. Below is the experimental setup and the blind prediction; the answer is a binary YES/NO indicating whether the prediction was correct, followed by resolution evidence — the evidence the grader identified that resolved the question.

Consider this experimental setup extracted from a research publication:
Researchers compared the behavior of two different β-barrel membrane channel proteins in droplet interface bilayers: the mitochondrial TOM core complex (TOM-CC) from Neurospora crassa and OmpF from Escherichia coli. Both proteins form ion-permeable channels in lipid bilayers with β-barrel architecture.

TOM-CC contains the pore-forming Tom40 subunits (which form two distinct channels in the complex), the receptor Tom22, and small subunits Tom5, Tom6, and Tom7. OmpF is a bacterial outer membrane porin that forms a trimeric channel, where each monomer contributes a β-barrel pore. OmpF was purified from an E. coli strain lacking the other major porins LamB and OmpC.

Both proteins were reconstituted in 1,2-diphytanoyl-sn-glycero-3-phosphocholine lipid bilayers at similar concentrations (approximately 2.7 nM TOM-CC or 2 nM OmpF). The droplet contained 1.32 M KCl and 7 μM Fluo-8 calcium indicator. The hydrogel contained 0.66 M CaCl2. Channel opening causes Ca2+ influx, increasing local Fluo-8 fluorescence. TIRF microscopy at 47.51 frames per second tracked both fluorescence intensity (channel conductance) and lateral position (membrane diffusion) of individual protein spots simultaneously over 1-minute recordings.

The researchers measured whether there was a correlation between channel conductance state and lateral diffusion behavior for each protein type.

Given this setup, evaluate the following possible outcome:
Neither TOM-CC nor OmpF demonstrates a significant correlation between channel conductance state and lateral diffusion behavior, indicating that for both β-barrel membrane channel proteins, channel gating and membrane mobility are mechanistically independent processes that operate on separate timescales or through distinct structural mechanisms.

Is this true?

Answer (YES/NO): NO